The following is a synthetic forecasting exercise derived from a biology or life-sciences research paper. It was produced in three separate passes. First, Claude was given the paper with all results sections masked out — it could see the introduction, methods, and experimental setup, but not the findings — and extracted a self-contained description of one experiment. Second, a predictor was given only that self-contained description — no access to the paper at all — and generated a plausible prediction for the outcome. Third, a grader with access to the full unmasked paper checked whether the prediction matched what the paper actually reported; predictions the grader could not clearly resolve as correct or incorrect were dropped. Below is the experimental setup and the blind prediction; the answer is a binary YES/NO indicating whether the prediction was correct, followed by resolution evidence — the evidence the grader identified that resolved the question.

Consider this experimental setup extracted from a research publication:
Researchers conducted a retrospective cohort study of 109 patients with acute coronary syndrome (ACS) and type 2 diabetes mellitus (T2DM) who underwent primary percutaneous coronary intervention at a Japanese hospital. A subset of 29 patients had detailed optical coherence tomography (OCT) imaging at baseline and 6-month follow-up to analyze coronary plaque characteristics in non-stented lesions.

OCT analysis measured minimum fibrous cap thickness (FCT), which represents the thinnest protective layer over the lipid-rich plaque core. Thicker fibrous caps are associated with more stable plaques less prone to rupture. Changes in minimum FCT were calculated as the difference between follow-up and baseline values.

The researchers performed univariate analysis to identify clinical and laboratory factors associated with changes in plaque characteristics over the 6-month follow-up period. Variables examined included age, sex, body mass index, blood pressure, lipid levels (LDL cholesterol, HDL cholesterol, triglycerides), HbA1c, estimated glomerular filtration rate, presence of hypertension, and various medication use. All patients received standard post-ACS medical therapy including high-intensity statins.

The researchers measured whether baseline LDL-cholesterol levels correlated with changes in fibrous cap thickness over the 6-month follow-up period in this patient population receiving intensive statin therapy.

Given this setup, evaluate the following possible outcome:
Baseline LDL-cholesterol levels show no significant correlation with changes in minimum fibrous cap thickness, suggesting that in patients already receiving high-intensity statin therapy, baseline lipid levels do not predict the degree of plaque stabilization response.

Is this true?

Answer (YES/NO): YES